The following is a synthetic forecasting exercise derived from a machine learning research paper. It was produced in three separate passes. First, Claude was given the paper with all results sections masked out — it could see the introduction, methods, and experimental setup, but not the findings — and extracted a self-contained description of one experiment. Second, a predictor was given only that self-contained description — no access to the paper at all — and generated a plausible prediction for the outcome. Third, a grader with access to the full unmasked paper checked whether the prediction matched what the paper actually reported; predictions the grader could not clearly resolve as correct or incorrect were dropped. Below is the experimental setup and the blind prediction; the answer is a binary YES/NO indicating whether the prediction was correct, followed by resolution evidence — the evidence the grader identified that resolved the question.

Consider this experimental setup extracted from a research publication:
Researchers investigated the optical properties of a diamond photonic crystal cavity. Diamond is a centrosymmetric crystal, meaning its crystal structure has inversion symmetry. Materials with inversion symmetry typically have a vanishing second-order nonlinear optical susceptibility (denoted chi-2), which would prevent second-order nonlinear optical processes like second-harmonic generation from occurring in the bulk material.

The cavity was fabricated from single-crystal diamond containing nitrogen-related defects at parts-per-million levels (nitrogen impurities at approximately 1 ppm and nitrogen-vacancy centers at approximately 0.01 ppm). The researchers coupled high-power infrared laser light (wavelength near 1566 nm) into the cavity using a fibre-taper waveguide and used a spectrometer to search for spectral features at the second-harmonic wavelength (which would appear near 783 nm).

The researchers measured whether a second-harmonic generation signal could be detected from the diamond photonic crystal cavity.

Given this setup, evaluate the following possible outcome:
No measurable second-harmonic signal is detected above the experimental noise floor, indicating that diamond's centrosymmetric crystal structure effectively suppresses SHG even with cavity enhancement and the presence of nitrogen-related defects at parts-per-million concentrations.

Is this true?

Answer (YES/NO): NO